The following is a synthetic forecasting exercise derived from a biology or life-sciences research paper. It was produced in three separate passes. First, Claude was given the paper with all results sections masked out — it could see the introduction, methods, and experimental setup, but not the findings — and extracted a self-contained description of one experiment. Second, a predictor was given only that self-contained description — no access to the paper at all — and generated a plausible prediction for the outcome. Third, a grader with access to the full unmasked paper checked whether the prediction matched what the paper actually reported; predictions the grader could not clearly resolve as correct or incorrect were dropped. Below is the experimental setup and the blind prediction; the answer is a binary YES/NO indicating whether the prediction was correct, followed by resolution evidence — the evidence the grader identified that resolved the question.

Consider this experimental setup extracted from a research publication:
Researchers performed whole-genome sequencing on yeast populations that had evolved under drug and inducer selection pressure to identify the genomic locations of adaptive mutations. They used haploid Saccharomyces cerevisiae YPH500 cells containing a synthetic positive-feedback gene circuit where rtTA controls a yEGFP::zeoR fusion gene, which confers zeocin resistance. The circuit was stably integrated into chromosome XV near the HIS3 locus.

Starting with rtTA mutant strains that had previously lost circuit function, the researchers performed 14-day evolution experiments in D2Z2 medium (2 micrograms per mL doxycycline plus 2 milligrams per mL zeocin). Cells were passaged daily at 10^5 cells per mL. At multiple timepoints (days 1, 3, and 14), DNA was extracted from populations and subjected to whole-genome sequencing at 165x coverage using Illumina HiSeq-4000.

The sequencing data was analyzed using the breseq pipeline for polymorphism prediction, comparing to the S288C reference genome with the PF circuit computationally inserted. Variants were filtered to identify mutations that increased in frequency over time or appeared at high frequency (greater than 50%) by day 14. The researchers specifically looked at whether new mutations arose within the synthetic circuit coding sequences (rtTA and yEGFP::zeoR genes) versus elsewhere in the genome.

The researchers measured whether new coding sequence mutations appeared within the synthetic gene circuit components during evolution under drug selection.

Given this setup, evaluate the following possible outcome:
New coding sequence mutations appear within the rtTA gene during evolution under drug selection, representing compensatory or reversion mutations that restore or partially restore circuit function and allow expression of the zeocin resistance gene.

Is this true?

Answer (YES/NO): NO